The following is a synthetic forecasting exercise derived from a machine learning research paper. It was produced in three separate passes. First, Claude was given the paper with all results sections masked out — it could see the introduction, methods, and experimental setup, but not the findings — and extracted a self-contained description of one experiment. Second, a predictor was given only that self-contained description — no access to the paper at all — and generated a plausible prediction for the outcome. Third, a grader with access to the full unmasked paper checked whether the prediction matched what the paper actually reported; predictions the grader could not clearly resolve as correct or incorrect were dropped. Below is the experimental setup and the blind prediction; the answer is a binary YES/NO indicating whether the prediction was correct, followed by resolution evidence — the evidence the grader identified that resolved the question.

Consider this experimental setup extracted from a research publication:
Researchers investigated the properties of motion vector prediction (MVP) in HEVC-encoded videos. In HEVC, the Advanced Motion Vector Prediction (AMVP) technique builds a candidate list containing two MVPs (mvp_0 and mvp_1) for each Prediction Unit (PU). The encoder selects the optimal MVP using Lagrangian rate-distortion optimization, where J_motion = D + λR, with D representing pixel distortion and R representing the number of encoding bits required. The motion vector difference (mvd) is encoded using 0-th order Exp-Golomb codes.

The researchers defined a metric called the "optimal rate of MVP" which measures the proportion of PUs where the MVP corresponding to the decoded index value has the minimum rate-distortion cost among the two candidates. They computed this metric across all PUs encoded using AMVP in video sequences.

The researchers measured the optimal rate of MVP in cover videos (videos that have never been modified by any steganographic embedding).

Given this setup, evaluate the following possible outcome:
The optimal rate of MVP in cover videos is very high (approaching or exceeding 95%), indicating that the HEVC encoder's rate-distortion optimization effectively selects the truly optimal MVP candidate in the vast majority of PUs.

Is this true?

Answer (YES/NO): YES